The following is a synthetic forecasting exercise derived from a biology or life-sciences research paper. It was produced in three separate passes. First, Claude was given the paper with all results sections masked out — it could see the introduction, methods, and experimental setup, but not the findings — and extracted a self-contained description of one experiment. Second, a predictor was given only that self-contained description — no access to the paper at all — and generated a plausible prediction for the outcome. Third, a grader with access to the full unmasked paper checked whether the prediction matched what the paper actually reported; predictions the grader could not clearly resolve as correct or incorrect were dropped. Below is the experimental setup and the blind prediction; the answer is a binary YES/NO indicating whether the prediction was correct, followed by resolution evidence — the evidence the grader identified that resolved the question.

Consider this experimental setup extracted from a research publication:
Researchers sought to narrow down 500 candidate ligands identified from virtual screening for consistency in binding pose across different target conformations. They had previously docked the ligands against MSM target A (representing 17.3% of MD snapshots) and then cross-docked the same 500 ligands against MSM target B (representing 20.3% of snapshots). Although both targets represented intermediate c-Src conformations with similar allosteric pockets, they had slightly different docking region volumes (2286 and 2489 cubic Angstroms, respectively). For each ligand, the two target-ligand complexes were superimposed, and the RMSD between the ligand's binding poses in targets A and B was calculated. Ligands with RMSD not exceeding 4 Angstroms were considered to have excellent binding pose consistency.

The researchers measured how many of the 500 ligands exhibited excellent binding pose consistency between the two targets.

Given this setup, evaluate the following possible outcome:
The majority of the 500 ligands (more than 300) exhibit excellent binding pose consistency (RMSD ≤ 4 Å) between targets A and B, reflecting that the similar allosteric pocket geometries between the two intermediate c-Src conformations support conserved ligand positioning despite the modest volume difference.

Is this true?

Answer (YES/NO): NO